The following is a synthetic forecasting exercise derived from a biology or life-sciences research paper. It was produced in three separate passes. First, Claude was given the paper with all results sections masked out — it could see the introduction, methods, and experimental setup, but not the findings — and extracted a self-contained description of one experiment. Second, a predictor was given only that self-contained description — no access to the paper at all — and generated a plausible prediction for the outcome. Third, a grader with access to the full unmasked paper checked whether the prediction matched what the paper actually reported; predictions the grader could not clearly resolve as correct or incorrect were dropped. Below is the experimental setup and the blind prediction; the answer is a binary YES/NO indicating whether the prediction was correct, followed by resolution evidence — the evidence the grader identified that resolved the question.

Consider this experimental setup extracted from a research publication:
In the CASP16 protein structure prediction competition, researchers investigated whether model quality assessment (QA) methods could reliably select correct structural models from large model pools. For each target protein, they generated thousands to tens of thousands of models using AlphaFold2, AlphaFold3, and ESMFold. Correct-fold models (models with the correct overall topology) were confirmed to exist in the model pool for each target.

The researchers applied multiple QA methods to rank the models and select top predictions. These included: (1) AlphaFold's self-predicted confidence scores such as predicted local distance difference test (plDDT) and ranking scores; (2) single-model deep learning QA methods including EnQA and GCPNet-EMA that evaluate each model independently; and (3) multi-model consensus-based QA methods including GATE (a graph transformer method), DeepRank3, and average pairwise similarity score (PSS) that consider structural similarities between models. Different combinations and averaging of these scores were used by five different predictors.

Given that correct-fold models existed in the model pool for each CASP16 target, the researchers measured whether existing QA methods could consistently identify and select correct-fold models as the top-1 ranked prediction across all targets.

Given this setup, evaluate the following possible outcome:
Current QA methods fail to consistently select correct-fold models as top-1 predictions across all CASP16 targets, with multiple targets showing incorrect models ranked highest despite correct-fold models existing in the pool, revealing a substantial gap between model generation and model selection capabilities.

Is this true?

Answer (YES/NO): YES